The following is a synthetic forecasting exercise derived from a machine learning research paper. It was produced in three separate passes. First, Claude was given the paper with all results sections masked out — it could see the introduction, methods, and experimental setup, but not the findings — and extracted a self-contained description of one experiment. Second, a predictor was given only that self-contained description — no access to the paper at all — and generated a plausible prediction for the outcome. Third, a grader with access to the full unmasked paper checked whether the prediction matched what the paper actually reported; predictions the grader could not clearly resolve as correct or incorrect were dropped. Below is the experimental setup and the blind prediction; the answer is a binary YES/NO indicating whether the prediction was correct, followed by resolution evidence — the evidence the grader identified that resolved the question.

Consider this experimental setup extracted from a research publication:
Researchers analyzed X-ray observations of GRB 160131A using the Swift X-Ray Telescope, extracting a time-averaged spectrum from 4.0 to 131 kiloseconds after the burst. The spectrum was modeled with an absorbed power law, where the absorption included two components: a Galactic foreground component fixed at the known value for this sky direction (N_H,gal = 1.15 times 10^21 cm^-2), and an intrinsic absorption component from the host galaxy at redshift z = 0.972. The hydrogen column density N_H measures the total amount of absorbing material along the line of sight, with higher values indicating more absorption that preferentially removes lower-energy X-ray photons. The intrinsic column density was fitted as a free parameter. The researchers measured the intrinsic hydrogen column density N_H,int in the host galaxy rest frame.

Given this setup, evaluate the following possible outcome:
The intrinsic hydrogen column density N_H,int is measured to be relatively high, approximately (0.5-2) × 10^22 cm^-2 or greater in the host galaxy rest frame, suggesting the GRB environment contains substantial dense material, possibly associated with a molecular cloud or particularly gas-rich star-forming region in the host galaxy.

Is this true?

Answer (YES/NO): YES